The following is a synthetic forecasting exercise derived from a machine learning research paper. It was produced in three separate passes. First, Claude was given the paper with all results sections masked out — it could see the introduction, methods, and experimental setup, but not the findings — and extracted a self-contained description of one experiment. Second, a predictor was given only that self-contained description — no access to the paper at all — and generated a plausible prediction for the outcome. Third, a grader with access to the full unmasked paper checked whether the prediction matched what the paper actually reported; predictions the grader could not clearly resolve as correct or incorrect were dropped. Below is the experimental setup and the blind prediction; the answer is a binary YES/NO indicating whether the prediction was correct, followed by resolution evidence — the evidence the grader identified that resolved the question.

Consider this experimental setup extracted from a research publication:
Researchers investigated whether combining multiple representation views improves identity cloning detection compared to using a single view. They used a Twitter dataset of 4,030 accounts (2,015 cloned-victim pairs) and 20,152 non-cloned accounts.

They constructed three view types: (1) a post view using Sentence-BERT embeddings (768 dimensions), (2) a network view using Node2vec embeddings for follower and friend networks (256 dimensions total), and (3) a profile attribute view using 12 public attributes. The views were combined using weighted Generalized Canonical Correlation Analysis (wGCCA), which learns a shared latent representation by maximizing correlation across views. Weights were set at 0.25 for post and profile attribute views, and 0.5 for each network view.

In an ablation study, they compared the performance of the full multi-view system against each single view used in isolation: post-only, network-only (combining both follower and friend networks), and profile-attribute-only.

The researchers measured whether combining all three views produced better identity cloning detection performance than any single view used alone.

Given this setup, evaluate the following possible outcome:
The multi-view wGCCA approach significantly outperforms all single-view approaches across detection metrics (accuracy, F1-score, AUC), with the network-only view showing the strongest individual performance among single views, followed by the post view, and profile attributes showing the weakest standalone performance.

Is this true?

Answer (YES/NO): YES